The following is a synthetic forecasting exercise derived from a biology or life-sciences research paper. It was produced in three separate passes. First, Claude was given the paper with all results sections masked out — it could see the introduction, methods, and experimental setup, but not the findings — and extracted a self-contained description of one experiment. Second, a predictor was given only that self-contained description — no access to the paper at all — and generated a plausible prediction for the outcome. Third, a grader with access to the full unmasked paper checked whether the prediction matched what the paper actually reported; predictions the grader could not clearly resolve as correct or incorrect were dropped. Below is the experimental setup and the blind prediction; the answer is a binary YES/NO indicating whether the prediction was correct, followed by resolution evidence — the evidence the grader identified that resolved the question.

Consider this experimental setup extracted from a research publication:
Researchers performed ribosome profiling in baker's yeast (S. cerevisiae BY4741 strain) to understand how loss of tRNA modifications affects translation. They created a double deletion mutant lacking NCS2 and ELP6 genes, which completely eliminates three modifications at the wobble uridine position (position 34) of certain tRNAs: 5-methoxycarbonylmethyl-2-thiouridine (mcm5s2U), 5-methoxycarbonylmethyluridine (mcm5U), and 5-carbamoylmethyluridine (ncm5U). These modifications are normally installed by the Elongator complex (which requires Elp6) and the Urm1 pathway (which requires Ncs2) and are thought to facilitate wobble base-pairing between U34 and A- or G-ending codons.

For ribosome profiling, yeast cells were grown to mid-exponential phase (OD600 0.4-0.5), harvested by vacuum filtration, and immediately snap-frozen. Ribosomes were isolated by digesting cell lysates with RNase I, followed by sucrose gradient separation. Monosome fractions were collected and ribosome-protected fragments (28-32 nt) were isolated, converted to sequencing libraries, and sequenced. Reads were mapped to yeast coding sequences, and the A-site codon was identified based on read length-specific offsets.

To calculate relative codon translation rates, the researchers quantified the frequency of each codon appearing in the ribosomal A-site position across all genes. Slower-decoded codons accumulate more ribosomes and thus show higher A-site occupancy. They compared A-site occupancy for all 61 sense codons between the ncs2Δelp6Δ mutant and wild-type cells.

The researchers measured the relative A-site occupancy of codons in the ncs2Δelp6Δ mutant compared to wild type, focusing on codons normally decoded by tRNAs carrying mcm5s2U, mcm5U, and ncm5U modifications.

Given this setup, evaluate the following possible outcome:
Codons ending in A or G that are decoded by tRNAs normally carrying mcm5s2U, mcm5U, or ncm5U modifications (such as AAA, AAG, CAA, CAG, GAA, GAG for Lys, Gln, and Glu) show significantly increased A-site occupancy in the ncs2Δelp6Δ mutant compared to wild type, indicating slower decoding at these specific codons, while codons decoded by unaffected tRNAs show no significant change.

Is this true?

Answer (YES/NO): NO